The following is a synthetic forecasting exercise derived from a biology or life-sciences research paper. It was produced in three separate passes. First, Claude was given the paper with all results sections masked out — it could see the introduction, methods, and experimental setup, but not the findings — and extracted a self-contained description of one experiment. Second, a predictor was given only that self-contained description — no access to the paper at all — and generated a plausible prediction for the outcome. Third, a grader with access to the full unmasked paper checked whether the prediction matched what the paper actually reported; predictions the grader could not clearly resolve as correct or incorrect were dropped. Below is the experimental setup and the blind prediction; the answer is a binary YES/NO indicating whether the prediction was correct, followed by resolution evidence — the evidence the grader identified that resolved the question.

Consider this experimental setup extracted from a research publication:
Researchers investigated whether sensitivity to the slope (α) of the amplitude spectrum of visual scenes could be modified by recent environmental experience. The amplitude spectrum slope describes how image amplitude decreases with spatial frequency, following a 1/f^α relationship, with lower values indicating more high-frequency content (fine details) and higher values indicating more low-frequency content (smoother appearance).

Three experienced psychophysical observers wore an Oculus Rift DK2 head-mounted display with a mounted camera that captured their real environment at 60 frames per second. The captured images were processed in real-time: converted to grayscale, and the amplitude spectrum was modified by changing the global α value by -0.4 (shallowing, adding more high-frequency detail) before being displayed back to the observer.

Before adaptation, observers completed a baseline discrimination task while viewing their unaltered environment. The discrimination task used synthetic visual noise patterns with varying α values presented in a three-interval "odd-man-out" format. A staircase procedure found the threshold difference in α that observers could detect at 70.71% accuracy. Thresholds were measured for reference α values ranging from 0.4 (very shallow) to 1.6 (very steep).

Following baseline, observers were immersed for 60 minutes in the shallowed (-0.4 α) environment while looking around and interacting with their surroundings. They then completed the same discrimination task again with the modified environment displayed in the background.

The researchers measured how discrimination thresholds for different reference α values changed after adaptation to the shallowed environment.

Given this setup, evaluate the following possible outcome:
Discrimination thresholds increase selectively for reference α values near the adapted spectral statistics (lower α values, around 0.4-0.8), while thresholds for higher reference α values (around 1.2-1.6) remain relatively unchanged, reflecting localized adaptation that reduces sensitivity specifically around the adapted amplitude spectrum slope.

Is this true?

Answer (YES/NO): NO